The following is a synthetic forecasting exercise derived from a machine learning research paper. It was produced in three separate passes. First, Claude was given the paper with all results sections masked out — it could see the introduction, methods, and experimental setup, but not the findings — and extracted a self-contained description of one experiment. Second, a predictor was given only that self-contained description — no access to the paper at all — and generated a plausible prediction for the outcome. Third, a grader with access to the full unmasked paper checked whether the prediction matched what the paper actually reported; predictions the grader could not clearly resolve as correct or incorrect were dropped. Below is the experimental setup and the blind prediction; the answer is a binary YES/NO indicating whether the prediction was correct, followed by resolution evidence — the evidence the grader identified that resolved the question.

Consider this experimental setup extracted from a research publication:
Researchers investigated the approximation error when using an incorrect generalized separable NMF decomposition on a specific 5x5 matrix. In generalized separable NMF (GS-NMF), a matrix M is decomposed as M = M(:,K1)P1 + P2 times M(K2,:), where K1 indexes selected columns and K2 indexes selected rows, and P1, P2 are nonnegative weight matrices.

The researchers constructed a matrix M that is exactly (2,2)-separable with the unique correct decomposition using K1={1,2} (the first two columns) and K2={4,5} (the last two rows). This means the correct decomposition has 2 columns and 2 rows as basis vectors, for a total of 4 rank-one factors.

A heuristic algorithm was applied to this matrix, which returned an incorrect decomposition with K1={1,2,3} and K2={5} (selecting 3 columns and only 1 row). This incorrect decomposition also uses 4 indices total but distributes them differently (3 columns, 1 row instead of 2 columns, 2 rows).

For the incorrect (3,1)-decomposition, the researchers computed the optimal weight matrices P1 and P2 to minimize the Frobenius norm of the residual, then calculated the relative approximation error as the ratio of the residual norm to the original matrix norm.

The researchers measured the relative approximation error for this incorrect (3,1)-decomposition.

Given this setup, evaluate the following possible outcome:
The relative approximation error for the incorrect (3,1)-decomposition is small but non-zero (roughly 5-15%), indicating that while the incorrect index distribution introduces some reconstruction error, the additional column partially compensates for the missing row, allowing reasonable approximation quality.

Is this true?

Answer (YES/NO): NO